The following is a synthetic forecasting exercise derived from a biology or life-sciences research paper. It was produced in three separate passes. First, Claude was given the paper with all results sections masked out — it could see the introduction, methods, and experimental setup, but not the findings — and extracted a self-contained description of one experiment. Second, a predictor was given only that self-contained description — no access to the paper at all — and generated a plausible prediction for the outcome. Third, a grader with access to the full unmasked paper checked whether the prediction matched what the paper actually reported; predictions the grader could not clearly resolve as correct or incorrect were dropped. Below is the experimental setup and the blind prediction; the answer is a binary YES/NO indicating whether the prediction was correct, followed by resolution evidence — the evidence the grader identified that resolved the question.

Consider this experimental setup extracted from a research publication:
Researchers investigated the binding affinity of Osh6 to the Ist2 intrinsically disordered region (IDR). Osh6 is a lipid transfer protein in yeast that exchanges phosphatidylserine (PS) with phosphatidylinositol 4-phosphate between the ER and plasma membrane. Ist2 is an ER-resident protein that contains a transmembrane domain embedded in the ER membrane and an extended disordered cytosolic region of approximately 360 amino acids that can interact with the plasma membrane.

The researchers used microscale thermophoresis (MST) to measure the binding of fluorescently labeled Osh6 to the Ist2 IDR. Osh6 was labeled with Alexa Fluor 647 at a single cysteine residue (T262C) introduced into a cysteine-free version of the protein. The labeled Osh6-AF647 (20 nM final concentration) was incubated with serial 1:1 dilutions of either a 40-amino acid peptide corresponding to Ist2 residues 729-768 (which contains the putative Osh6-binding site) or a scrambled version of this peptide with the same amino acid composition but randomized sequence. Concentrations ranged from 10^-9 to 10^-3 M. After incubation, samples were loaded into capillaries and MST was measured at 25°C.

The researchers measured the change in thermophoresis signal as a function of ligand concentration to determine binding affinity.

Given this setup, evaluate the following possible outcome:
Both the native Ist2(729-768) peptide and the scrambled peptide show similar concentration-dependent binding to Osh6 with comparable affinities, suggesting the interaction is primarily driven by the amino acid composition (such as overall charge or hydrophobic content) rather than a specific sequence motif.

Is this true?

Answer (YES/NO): NO